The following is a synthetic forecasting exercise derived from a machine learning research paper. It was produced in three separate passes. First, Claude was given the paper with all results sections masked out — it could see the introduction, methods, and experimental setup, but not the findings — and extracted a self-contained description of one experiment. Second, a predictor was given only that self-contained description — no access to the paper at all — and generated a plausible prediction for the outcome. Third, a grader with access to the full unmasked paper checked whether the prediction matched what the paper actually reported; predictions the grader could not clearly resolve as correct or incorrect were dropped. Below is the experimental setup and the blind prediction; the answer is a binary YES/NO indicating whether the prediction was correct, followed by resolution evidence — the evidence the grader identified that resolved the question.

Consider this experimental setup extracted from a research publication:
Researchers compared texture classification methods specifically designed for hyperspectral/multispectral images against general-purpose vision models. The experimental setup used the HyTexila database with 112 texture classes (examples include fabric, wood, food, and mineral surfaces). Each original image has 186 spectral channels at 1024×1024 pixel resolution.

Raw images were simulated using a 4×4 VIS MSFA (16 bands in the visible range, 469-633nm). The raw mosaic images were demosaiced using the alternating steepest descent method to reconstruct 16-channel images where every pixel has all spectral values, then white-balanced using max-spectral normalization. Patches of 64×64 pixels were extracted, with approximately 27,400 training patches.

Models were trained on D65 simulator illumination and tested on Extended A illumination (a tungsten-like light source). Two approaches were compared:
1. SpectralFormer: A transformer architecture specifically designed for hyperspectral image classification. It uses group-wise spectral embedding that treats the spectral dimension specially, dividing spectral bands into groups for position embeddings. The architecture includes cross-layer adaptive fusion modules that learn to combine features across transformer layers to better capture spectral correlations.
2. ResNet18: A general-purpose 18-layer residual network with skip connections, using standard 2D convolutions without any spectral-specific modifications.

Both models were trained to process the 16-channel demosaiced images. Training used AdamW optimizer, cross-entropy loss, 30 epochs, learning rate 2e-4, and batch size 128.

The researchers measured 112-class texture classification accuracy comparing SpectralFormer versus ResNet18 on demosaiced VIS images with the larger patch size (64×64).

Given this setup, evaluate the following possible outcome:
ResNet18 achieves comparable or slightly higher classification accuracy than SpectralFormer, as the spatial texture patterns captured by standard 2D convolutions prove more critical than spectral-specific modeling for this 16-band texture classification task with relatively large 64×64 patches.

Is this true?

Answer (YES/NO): YES